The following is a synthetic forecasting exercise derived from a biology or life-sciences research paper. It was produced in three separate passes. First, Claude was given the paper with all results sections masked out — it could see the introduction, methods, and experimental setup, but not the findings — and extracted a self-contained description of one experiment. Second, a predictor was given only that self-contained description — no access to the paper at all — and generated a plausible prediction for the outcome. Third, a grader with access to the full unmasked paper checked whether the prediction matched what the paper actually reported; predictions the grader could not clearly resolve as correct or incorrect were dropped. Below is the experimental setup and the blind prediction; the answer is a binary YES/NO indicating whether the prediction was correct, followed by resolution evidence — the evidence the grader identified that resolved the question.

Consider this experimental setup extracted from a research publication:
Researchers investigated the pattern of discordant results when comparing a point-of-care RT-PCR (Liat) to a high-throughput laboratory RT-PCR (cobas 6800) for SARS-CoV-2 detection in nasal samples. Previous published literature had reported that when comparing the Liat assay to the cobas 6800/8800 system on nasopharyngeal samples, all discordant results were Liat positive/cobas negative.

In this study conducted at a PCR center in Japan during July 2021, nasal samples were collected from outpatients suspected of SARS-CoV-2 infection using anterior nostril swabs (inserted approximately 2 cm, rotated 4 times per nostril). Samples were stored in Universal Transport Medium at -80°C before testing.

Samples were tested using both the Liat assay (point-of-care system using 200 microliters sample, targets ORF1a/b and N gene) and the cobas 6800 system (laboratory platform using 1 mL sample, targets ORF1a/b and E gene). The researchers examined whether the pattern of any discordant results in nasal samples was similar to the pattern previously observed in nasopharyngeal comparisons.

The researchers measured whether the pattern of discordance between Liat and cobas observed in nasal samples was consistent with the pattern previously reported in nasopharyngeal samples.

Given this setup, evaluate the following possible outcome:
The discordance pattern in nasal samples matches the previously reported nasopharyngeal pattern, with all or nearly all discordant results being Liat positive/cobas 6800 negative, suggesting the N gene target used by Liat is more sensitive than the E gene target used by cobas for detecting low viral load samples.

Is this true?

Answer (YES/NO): NO